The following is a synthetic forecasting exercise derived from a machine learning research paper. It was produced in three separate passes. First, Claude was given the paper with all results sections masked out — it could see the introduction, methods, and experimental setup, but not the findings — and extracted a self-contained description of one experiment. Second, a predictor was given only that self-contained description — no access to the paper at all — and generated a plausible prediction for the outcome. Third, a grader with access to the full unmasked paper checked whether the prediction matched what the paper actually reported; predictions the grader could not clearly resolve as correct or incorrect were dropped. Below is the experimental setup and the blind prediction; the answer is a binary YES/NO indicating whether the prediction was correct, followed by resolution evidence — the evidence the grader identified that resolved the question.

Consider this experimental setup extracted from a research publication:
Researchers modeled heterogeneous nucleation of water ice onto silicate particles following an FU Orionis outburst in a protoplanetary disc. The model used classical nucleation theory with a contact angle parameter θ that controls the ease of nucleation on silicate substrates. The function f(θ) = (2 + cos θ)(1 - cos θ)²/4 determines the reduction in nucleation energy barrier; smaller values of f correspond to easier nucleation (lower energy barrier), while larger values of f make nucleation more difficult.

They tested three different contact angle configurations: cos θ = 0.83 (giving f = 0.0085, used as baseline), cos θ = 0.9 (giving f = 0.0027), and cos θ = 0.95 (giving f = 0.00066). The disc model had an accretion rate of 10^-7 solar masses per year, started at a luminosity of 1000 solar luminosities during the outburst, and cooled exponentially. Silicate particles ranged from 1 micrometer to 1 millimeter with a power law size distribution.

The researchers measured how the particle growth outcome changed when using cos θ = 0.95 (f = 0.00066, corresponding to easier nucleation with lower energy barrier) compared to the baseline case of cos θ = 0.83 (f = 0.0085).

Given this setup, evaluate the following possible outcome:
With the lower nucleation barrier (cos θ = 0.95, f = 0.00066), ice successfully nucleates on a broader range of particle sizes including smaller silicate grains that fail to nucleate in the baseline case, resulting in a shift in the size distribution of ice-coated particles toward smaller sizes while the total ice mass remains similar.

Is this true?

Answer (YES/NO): NO